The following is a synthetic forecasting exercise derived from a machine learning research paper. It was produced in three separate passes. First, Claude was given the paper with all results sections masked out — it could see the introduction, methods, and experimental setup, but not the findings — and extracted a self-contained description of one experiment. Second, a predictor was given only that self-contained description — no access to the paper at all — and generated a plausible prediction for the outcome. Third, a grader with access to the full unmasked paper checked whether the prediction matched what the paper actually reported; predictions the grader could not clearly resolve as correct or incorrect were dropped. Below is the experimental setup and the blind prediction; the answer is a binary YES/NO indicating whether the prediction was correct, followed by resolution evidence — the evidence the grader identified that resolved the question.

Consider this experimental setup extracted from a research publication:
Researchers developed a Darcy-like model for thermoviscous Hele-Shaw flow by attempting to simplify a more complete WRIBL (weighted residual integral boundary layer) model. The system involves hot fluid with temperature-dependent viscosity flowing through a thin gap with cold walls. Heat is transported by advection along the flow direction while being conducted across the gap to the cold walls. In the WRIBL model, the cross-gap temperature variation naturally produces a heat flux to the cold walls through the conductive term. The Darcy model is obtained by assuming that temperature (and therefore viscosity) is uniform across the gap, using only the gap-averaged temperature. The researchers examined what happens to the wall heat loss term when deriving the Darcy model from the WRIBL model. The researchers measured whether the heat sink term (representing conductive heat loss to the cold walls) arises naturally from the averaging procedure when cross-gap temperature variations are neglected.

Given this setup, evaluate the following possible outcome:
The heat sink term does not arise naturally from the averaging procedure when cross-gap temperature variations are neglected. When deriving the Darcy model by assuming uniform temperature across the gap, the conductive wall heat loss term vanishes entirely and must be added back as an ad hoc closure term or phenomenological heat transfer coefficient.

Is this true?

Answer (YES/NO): YES